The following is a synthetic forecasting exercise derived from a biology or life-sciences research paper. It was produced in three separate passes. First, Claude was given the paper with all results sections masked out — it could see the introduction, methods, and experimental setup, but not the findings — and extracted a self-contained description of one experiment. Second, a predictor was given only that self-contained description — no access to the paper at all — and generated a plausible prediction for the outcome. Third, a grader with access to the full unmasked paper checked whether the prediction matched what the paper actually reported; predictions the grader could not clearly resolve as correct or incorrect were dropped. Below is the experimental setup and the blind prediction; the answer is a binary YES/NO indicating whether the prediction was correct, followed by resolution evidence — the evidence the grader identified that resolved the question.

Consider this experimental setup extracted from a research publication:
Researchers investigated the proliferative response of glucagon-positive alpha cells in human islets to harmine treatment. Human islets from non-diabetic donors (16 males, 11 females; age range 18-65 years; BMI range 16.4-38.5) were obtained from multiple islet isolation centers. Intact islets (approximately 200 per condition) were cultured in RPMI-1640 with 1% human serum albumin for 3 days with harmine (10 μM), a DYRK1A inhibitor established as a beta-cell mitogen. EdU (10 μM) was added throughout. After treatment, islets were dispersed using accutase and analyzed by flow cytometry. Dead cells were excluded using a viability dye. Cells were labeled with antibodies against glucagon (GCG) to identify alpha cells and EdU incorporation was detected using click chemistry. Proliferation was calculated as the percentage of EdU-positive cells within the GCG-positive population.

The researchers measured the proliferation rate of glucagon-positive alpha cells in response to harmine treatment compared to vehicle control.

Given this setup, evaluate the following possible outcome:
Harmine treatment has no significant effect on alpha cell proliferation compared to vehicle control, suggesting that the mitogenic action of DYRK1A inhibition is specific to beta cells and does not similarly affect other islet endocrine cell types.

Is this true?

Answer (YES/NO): NO